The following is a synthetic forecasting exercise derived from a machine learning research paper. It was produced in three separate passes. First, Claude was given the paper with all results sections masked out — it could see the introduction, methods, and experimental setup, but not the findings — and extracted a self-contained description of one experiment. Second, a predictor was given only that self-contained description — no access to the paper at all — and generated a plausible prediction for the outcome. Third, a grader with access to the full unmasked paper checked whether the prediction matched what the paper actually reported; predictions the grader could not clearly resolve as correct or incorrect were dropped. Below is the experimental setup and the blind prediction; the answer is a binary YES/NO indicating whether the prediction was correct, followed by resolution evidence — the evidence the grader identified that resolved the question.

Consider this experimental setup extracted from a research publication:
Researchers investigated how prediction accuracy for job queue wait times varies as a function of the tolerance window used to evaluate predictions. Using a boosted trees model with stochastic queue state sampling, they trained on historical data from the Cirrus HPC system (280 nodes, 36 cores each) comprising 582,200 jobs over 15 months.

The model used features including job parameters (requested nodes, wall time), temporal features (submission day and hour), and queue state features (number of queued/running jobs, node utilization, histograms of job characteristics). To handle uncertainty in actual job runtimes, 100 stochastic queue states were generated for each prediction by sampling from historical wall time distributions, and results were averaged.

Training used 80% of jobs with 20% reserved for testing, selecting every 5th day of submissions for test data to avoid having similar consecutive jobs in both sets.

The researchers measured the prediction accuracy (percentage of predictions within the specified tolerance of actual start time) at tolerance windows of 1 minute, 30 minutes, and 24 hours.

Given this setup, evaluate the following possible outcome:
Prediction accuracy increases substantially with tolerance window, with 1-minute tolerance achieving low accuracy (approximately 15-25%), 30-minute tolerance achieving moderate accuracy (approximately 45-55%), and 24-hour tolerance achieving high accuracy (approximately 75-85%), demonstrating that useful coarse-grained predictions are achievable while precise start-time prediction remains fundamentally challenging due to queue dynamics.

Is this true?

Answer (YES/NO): NO